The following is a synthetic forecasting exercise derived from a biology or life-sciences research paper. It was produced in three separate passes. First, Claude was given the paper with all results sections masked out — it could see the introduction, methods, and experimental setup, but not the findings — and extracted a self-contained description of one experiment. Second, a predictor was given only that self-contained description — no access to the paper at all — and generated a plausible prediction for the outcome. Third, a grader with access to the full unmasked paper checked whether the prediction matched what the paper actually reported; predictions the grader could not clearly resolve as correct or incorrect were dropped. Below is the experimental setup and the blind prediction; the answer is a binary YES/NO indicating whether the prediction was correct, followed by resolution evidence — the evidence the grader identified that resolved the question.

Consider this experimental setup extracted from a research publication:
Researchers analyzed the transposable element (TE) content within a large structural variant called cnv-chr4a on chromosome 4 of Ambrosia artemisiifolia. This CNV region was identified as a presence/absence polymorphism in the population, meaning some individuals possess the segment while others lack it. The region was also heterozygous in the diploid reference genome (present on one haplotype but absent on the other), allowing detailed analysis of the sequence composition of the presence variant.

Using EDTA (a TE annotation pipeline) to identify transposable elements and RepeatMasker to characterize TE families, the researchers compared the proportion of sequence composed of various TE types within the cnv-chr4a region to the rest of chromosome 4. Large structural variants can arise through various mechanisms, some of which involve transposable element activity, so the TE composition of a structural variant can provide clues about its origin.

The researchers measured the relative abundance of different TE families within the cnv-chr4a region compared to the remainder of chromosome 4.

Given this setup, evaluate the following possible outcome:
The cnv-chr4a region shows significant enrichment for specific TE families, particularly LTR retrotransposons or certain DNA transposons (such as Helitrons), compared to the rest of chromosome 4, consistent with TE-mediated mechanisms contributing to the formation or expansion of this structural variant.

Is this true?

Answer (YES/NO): YES